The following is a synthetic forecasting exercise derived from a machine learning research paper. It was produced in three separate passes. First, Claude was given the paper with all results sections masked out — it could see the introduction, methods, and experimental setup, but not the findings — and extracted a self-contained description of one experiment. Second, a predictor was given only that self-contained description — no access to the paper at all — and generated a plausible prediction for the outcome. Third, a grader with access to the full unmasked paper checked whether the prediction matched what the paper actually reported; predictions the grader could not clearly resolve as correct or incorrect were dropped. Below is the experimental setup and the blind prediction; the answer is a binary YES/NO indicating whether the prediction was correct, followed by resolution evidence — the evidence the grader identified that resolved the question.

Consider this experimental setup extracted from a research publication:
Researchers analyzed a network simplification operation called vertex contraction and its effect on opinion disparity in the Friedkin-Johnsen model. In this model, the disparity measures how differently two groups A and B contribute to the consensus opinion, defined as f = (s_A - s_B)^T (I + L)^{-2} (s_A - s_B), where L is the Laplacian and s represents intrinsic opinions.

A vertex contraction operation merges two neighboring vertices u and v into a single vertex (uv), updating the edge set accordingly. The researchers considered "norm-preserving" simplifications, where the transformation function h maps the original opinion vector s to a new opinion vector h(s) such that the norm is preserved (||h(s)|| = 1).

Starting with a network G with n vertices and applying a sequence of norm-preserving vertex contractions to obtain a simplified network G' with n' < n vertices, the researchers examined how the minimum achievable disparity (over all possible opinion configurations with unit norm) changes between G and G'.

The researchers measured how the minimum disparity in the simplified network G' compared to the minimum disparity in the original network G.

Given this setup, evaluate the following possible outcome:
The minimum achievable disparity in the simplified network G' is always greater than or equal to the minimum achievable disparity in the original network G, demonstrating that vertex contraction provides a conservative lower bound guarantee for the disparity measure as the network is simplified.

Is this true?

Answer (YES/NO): YES